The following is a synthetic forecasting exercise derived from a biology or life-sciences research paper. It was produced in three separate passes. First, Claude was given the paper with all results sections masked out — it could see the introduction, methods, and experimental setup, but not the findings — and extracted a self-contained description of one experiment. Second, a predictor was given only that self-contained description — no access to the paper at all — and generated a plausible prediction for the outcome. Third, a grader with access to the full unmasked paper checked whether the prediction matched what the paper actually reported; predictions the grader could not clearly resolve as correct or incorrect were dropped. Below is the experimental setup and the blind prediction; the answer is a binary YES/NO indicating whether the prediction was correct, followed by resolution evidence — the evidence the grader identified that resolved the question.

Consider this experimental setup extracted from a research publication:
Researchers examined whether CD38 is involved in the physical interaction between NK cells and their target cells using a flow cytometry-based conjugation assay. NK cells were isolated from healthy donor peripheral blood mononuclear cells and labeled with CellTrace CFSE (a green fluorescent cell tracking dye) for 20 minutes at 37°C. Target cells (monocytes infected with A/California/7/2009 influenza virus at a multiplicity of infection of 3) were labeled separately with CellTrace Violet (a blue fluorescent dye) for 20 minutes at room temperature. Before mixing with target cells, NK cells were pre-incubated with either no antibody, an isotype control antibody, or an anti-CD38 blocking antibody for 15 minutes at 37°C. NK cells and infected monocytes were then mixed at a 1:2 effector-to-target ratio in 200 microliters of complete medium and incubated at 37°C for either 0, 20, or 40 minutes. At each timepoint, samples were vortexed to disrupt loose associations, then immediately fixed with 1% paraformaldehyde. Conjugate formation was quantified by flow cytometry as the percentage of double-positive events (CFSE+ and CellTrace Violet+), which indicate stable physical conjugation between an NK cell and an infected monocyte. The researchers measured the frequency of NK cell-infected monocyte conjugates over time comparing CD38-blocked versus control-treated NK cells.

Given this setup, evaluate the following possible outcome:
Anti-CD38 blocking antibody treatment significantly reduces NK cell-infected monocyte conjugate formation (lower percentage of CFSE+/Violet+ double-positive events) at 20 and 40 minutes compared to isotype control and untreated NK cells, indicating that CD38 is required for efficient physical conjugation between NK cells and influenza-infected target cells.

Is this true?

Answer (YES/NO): YES